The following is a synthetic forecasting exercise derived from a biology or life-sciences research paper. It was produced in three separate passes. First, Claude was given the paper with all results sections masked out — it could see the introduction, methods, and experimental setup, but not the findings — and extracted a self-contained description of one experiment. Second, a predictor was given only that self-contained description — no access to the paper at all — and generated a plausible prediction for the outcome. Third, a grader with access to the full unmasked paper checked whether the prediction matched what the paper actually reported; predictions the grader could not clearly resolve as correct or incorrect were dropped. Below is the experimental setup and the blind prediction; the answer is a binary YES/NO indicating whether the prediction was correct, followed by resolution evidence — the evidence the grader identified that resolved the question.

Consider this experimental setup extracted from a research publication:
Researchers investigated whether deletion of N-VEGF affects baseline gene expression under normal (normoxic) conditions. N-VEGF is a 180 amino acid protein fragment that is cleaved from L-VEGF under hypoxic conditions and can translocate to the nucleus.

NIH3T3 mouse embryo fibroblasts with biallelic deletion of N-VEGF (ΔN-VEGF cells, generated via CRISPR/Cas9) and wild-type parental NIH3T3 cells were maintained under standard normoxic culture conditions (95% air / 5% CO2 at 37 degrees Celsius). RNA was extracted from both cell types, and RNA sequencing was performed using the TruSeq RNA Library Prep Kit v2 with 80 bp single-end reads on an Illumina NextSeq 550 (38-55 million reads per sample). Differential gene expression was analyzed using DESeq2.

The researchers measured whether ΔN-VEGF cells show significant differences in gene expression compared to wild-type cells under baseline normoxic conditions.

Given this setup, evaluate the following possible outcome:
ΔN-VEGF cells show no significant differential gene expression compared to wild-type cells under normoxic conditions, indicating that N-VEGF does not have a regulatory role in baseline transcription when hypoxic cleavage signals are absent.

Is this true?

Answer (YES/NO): NO